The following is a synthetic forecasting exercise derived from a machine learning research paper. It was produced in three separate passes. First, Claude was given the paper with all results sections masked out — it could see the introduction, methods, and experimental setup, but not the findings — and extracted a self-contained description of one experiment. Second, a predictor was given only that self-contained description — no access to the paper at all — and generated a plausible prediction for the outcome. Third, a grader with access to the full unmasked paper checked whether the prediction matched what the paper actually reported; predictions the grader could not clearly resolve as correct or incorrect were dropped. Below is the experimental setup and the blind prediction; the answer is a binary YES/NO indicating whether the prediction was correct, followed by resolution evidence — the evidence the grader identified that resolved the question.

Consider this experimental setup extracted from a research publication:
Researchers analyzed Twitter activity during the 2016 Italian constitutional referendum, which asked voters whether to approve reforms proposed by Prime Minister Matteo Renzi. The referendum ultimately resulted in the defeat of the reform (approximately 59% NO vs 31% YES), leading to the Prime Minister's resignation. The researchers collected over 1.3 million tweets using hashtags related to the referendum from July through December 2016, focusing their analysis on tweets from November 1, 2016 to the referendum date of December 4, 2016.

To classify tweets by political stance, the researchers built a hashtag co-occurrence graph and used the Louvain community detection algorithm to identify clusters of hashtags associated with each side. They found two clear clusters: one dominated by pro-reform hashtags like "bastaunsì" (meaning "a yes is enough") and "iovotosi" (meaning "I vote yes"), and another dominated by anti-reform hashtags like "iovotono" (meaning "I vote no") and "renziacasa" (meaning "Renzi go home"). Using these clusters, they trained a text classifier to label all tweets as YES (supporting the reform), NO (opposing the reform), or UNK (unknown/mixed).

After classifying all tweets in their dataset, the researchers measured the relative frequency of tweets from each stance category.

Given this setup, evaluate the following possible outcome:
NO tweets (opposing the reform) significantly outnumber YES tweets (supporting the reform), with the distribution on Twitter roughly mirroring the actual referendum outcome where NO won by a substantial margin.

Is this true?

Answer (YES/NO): YES